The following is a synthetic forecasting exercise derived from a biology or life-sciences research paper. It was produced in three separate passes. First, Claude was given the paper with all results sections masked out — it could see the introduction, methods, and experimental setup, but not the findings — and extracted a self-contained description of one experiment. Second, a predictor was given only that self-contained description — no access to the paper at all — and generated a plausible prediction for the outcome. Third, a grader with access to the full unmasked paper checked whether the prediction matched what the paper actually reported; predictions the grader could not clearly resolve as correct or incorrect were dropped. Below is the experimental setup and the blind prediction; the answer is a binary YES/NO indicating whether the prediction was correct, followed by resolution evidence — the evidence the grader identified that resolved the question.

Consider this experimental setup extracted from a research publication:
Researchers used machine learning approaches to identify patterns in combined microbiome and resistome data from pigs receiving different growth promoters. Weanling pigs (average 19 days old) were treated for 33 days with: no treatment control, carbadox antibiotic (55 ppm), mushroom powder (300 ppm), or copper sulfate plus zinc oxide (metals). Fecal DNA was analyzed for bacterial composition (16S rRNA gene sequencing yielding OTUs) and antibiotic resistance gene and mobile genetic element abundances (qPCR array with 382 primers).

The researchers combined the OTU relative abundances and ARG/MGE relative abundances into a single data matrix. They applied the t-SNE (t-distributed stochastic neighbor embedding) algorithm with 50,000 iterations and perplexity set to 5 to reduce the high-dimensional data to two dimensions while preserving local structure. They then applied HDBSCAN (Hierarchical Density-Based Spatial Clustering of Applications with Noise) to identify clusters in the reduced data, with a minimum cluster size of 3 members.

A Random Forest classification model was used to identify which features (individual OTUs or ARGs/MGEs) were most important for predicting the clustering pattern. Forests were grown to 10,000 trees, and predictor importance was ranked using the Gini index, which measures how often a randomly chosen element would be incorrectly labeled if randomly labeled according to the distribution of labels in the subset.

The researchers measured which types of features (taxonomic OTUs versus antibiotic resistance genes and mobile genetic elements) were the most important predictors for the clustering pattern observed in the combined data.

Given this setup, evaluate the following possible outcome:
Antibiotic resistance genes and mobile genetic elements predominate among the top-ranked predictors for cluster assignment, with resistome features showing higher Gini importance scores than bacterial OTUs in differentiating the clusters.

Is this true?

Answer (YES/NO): YES